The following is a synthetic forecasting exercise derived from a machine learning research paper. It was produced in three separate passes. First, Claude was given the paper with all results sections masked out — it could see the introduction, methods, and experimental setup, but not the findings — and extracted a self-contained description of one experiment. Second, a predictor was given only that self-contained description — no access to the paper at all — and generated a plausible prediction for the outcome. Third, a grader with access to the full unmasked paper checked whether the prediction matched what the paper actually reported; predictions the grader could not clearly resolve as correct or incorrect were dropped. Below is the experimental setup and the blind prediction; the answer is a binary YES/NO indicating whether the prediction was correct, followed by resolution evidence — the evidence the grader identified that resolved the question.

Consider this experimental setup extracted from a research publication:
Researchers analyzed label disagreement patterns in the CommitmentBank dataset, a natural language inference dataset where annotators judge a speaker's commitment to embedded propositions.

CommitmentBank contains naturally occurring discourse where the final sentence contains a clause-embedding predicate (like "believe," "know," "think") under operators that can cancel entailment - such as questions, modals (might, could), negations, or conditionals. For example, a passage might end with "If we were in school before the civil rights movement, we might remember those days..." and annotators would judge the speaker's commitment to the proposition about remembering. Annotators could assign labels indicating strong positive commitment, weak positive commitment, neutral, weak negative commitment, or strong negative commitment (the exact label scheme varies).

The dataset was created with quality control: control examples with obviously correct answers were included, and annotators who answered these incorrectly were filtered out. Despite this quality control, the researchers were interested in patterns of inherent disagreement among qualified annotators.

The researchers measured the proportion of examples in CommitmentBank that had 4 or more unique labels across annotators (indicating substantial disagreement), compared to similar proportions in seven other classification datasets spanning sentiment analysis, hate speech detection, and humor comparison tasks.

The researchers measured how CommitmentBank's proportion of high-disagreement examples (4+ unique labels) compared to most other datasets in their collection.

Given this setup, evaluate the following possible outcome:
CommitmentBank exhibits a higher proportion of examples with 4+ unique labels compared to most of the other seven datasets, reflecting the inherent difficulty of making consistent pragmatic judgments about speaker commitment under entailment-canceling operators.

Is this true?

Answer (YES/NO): YES